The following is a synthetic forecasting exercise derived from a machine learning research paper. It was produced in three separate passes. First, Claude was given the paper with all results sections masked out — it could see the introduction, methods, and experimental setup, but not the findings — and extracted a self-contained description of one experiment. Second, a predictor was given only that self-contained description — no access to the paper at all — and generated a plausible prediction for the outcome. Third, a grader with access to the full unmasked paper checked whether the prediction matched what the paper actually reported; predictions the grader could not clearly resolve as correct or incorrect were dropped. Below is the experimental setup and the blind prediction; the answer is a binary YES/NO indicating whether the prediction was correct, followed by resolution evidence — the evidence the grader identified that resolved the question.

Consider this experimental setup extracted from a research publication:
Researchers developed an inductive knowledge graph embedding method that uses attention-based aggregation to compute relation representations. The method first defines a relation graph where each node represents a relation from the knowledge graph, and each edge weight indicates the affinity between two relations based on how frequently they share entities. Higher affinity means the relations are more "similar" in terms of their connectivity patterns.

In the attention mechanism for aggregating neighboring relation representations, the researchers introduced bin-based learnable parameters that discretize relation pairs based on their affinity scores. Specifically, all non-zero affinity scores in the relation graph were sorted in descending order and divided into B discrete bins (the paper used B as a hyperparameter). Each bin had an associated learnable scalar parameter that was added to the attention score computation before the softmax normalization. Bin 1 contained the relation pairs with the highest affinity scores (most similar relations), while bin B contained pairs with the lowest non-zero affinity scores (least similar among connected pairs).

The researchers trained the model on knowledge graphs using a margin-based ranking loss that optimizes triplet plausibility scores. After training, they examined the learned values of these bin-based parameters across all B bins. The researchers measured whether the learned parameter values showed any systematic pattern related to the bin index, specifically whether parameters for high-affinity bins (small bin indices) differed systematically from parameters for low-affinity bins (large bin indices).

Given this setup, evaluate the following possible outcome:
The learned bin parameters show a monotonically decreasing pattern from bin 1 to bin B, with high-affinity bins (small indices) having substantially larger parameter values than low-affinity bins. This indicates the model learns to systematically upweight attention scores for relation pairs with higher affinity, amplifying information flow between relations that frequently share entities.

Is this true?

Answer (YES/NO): NO